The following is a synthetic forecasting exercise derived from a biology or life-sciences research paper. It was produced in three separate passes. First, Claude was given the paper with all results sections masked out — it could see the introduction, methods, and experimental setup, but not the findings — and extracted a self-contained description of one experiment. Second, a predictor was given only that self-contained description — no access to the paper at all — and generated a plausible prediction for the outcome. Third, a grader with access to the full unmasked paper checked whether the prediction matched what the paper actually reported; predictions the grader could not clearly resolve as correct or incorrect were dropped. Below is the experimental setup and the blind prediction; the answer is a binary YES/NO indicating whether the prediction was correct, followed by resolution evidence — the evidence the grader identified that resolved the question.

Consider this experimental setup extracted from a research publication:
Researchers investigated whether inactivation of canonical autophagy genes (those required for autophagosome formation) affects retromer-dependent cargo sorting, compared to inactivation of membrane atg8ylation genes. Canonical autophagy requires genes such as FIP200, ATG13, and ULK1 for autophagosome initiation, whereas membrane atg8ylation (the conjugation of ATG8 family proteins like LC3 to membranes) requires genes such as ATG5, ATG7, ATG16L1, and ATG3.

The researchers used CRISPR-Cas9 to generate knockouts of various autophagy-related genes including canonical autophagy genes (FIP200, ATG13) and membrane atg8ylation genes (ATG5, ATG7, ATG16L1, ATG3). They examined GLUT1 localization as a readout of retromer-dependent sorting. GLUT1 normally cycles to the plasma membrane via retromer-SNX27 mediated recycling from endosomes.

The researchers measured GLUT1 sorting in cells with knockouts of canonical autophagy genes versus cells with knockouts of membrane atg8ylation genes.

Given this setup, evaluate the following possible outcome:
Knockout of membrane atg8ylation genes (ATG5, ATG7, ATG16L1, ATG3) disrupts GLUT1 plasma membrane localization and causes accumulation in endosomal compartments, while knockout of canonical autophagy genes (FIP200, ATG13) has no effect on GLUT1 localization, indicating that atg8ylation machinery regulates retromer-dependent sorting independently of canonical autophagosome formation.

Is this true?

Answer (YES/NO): YES